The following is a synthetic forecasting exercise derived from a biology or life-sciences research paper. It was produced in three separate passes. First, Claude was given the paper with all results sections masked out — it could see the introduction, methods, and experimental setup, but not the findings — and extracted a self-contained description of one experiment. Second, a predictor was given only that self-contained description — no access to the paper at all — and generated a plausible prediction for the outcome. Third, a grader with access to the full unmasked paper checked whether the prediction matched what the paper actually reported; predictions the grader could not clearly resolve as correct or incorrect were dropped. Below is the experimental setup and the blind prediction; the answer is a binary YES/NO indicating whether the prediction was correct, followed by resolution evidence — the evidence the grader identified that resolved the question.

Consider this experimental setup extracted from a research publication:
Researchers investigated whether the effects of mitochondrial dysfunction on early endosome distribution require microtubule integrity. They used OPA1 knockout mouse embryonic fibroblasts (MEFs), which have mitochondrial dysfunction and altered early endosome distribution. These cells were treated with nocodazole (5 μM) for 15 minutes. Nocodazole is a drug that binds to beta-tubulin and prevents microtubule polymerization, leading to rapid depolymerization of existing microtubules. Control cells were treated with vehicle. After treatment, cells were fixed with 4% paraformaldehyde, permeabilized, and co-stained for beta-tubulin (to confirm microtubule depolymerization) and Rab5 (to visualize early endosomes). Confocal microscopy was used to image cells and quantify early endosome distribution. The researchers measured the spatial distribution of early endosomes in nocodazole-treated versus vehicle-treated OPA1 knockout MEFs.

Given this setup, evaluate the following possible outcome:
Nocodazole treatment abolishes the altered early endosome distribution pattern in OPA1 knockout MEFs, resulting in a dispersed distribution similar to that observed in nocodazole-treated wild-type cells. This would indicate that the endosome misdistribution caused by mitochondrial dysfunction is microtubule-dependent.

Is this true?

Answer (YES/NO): YES